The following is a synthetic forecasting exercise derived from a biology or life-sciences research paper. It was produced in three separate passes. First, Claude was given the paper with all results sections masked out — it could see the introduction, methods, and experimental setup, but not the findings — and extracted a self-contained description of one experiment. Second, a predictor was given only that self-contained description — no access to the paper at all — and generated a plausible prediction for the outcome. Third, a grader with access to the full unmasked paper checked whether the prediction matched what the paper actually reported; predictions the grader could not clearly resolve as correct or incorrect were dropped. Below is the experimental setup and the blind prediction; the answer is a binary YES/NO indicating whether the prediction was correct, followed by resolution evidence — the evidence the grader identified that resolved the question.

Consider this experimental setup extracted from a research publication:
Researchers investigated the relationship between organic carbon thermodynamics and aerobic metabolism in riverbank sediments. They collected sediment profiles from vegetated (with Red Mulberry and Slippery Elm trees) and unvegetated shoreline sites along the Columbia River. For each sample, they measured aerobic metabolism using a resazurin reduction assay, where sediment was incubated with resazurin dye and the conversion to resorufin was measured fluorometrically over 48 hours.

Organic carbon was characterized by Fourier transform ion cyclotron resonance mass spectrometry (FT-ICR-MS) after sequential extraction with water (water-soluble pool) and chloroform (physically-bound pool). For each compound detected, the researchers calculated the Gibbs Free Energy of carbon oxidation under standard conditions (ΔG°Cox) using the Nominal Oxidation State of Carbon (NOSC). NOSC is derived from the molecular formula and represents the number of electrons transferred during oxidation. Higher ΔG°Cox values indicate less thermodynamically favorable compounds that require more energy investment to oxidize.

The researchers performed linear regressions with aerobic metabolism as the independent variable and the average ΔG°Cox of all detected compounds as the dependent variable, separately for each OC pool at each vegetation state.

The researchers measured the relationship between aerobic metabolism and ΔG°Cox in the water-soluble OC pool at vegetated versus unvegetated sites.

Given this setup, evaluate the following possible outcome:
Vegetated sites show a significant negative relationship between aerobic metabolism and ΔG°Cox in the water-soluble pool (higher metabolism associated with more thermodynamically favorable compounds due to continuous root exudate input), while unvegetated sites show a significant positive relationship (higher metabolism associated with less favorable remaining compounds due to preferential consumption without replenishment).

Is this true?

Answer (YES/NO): NO